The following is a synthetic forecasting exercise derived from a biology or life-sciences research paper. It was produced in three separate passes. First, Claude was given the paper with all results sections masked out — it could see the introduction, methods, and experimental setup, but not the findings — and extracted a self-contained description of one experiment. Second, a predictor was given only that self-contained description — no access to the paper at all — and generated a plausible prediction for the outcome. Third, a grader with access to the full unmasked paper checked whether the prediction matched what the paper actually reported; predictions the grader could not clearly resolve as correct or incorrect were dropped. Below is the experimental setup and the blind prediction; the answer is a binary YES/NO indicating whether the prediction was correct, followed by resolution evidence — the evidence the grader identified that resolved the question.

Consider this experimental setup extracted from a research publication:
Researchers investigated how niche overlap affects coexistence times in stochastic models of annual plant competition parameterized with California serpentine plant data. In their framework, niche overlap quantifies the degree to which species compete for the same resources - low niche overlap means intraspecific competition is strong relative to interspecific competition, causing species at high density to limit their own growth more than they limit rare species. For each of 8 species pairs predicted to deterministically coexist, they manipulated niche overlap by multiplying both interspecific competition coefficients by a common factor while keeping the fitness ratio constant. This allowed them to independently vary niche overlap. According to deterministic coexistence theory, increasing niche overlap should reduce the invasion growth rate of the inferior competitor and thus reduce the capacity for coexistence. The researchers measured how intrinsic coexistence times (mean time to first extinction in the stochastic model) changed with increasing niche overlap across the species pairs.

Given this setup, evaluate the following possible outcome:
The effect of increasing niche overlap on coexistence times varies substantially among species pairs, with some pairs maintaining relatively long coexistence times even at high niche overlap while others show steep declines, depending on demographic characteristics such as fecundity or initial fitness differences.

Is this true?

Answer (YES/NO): NO